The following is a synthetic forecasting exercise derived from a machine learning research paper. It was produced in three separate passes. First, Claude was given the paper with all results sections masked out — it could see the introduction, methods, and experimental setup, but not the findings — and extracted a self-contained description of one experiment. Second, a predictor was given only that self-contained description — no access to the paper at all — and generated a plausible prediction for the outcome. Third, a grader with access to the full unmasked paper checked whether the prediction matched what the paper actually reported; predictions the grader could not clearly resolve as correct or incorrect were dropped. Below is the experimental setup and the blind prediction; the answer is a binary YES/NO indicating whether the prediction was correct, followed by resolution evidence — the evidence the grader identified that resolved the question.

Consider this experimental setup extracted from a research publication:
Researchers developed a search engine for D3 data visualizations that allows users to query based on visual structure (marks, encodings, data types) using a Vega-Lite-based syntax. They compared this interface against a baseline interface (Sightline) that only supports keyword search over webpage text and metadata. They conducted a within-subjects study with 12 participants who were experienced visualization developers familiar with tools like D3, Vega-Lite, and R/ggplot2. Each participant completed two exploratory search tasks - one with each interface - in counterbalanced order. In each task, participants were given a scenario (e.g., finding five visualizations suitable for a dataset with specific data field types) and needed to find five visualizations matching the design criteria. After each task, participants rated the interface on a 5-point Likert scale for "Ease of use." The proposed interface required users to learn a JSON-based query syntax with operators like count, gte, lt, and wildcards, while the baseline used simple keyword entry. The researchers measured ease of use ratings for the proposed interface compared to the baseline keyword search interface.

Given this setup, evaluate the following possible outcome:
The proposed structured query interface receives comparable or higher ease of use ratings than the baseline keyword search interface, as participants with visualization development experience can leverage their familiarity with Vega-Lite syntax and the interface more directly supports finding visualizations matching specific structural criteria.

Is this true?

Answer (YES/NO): YES